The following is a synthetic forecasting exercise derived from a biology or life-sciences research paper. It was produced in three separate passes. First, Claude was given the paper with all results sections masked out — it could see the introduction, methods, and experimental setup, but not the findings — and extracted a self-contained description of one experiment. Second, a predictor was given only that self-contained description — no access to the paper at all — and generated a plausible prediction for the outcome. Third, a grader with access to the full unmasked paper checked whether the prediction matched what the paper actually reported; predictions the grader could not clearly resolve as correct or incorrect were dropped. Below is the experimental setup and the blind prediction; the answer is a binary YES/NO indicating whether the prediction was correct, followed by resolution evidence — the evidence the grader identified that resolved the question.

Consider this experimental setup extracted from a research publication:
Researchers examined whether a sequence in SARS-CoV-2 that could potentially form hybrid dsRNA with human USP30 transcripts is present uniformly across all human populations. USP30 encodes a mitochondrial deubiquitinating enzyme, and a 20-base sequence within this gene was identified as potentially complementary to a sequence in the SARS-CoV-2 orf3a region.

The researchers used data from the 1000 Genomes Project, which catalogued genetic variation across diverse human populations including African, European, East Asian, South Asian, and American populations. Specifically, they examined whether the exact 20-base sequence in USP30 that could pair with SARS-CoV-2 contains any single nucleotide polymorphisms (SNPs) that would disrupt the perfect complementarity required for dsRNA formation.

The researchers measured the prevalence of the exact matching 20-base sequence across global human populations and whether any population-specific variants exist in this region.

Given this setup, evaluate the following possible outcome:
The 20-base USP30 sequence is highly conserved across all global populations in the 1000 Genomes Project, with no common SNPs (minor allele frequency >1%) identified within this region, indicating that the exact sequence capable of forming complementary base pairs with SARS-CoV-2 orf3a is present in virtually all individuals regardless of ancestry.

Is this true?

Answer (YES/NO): YES